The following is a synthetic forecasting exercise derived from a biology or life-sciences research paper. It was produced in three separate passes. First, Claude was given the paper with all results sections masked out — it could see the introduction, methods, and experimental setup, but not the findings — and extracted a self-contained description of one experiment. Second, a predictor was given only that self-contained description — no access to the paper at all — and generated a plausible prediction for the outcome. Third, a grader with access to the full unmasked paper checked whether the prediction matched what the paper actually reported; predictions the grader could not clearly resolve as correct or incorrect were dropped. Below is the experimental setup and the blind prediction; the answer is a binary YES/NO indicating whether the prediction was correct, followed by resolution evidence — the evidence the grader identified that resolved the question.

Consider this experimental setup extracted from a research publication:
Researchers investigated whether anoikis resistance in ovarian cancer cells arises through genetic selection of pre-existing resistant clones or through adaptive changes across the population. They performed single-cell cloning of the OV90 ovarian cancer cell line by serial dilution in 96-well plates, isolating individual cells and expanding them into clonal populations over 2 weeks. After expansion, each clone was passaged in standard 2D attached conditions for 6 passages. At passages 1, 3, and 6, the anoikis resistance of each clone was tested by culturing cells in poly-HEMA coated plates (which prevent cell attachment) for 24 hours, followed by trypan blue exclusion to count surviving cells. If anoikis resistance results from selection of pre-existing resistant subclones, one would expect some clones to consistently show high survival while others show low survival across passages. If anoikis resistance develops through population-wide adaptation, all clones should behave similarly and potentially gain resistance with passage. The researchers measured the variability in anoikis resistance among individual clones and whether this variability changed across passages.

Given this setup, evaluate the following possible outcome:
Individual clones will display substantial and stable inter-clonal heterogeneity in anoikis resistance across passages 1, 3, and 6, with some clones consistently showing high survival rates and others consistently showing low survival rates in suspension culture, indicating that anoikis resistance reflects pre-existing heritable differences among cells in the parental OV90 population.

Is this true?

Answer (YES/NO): NO